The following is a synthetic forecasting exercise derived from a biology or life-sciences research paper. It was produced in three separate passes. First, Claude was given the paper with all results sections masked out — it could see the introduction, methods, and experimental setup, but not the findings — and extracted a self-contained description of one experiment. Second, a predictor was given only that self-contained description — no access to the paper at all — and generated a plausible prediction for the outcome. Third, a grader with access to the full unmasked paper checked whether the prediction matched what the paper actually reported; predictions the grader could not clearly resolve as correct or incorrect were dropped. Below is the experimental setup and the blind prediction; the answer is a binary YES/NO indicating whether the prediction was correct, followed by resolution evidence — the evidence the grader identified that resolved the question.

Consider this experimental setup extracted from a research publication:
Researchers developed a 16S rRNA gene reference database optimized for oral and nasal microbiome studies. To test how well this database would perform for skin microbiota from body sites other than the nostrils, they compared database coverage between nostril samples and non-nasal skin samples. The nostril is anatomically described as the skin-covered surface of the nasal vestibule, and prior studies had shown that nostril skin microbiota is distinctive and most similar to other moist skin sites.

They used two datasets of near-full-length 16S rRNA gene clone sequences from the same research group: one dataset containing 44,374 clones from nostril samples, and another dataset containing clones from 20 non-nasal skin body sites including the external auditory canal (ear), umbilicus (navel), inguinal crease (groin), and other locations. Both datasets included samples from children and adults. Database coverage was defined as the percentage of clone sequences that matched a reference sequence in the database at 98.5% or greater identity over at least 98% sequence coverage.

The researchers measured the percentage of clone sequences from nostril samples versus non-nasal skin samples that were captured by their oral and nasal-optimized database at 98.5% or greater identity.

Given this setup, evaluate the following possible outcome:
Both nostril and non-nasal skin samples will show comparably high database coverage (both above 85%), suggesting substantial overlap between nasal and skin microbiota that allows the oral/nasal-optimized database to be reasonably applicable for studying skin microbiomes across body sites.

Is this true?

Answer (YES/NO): NO